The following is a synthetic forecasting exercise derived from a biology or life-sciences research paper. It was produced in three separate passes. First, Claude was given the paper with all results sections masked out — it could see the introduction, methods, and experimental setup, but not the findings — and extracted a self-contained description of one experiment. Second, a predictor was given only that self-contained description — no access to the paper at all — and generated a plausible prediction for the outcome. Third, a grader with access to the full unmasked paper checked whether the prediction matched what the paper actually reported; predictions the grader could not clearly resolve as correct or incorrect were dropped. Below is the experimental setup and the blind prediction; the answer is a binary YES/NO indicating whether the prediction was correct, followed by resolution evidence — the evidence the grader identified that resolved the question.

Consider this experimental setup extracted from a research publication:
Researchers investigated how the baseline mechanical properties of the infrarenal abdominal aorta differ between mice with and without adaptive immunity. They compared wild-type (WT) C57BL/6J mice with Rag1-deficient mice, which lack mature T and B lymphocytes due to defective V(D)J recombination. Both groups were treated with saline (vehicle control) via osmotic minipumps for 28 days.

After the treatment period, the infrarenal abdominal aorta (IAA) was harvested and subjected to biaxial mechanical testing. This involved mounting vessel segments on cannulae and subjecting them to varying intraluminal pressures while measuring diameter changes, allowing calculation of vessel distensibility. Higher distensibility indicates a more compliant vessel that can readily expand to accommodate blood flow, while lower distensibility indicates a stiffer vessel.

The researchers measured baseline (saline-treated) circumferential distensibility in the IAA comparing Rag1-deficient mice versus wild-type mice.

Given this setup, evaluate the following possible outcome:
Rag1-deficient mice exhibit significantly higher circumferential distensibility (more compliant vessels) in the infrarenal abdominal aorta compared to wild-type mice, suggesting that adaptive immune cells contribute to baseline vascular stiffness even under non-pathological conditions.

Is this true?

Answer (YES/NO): NO